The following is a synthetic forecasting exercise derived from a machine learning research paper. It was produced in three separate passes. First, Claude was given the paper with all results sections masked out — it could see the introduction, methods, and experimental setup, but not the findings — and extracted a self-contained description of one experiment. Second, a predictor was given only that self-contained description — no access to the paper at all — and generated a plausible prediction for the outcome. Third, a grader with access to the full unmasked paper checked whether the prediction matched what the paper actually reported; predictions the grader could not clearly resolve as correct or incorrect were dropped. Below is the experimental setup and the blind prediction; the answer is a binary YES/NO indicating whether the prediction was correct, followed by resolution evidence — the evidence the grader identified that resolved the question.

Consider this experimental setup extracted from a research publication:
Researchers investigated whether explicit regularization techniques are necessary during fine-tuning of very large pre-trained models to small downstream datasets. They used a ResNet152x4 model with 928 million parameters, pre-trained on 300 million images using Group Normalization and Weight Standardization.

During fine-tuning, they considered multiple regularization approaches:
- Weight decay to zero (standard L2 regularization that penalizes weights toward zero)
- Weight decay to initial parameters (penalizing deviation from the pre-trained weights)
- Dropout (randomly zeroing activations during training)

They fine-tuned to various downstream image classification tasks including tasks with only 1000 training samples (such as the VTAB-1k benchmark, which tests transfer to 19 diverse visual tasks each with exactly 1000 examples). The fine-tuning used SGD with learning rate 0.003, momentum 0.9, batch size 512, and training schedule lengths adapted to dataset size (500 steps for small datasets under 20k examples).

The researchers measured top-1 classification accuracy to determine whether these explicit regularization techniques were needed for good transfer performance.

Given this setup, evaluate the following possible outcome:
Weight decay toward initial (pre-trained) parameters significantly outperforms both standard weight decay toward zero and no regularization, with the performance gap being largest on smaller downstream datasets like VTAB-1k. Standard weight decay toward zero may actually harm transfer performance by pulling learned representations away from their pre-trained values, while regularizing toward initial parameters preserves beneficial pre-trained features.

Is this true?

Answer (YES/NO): NO